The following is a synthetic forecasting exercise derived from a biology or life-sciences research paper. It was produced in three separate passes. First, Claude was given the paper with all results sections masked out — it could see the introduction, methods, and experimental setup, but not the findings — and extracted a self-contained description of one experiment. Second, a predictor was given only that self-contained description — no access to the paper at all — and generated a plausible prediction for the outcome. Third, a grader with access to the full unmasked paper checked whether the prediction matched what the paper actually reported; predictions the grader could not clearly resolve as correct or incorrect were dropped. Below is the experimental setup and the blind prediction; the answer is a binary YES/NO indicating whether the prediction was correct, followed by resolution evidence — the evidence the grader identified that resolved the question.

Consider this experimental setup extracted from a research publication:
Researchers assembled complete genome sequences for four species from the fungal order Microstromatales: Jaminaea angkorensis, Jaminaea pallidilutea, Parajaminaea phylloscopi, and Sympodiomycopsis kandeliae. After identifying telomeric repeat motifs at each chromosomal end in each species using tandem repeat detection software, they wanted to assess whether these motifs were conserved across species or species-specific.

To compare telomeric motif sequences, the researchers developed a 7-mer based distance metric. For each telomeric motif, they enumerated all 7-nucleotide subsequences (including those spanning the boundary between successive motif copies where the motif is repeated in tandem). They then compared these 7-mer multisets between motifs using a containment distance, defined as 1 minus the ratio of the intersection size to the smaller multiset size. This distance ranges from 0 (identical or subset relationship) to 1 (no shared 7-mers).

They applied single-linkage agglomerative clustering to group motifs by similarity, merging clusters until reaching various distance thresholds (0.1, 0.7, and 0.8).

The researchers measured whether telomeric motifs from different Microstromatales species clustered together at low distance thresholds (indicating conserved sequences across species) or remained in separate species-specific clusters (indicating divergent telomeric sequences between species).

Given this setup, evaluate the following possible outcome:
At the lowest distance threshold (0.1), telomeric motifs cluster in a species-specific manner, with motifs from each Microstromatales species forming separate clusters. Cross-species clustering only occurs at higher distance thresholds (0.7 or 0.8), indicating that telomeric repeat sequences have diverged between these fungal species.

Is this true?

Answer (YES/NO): YES